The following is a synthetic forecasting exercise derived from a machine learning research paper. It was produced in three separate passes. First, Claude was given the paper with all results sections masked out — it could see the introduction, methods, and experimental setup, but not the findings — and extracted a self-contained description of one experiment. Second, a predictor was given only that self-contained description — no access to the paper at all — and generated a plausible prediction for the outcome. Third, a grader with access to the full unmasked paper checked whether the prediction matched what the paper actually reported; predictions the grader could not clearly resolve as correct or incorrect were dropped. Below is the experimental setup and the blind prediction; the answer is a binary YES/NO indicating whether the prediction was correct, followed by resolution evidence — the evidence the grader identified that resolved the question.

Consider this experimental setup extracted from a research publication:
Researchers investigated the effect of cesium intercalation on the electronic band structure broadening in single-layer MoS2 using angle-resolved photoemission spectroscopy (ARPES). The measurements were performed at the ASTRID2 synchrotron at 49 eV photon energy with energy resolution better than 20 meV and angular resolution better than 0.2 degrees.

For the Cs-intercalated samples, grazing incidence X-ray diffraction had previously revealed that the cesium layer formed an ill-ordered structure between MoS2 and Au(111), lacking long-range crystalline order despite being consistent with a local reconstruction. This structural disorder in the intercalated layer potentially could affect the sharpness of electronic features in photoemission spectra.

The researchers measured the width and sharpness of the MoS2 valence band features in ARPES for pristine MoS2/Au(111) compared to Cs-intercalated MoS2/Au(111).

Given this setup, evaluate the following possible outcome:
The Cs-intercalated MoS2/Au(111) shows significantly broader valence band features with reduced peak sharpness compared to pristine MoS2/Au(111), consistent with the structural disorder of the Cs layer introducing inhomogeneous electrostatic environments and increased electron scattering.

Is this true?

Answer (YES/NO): YES